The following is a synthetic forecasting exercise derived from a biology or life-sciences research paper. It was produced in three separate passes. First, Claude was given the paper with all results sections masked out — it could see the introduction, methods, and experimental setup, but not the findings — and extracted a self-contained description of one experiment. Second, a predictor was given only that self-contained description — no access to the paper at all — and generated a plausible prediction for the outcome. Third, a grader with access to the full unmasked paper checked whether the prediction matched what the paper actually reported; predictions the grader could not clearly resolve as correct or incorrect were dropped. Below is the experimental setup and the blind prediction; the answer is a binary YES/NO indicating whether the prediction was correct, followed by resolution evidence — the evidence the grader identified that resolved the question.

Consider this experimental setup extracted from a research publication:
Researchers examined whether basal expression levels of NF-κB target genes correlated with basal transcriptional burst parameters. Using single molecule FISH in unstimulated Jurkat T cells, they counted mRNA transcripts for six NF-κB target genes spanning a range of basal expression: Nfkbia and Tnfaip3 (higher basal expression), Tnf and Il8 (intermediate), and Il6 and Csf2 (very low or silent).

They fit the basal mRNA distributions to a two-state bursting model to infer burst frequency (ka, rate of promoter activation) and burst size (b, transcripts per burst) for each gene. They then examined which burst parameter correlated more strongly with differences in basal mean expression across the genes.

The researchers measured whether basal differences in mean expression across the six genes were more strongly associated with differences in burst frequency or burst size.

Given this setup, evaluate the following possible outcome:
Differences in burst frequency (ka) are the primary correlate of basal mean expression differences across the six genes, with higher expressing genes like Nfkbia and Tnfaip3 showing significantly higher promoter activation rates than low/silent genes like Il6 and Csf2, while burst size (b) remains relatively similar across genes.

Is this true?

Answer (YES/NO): NO